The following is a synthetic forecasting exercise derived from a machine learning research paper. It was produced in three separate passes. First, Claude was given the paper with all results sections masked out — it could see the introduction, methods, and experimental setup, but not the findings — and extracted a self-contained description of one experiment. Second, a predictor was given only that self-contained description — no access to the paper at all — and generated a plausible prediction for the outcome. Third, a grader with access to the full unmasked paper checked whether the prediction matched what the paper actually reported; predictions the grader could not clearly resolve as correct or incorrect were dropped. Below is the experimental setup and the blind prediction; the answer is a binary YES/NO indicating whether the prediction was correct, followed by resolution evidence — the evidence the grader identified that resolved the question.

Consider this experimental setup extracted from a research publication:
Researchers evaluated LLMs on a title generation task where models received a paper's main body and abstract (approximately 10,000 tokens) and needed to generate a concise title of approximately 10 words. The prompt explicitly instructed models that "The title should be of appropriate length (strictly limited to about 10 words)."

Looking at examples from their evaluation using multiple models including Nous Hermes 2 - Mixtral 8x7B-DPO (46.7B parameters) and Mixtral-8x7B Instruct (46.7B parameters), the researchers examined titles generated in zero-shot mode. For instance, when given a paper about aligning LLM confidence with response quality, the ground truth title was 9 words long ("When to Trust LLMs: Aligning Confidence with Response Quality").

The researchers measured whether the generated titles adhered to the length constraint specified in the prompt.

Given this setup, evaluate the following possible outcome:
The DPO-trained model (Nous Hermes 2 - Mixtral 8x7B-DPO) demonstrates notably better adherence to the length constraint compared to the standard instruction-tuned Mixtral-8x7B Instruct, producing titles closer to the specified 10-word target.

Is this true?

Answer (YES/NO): NO